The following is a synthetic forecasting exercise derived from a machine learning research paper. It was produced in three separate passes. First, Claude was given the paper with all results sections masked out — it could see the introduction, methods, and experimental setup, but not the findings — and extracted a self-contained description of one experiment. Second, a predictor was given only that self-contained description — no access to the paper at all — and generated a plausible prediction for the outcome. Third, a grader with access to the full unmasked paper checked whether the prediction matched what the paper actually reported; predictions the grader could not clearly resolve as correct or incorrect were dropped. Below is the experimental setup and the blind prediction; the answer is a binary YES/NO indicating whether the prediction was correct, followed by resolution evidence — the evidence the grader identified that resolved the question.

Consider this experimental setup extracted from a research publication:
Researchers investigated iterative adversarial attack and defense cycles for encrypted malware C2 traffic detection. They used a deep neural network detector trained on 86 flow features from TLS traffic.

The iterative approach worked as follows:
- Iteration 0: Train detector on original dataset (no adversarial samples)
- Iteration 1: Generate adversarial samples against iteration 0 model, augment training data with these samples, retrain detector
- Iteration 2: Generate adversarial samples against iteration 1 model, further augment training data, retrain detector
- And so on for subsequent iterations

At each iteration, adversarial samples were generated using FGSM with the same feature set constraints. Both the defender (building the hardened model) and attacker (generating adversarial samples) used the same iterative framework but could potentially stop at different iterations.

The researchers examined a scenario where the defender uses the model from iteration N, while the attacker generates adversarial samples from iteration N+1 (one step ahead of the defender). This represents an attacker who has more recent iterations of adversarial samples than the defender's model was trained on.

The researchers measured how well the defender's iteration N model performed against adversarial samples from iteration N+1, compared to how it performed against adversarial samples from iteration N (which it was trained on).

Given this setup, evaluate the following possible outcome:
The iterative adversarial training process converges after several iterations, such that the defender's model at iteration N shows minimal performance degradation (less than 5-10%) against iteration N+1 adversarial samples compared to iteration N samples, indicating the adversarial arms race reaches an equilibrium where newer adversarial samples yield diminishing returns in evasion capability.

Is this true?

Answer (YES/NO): NO